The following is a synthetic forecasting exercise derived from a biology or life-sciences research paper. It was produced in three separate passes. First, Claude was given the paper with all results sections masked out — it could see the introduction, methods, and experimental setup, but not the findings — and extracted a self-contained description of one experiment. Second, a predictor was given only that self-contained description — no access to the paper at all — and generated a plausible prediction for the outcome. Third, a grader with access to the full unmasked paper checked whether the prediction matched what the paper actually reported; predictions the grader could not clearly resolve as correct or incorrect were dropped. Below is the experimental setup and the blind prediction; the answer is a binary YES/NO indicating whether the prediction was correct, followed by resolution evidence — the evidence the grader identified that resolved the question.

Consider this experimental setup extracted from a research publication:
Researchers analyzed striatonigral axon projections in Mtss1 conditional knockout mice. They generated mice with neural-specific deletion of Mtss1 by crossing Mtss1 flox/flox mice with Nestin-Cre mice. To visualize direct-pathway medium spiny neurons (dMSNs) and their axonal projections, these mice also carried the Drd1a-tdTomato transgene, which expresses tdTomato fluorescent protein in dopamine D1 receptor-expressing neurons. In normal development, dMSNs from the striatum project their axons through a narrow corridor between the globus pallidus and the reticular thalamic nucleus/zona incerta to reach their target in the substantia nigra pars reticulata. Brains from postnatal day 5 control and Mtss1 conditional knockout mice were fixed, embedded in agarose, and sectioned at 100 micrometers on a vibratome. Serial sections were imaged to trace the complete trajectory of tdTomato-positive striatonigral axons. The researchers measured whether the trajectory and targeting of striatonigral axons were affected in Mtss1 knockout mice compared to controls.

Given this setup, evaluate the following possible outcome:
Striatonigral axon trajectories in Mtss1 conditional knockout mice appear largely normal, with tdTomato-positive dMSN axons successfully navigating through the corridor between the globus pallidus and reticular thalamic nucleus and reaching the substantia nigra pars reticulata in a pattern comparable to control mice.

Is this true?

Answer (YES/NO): NO